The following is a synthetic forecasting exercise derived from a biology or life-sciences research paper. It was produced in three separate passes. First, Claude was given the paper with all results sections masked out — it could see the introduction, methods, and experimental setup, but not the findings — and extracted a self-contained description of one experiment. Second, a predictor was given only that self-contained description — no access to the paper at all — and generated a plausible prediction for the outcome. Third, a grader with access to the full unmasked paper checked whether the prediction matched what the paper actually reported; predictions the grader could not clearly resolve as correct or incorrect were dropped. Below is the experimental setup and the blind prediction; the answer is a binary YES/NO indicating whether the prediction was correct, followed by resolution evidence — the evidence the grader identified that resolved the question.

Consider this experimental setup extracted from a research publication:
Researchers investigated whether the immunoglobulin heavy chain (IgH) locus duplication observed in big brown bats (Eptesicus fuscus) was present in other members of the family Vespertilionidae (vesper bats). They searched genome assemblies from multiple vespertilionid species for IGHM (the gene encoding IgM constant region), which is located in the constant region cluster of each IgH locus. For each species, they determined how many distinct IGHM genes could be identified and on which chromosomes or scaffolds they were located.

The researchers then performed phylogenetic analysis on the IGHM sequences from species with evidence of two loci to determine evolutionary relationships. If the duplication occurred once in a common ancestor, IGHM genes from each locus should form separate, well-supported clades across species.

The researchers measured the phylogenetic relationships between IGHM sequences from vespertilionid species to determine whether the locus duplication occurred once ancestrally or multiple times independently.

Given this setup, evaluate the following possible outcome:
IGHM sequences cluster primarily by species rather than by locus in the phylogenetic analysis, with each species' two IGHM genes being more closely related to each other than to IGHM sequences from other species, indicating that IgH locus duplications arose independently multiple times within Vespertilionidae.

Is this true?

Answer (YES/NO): NO